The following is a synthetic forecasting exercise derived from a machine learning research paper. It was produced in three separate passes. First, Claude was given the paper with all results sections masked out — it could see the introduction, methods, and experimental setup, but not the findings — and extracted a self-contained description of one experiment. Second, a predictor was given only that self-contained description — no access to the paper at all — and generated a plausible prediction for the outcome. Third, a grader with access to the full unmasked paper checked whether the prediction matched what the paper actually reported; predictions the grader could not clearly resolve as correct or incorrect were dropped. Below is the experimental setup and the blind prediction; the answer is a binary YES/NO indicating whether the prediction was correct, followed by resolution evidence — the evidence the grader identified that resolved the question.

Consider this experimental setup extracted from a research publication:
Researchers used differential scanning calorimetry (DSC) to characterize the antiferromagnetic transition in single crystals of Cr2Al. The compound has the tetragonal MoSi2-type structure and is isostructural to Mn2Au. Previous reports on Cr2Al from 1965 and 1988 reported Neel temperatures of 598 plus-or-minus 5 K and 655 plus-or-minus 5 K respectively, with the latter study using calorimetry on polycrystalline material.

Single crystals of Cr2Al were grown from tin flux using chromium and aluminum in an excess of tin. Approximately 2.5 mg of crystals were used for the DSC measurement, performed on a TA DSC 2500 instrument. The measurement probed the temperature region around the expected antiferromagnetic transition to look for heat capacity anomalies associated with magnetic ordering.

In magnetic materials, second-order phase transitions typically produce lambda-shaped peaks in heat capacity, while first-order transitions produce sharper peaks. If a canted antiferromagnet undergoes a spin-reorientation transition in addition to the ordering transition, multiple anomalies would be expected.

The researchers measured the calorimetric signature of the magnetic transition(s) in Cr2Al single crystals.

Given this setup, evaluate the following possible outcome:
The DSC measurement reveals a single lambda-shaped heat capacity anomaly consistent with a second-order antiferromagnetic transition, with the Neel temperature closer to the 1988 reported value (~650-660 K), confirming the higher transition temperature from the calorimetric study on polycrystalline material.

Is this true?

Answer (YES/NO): NO